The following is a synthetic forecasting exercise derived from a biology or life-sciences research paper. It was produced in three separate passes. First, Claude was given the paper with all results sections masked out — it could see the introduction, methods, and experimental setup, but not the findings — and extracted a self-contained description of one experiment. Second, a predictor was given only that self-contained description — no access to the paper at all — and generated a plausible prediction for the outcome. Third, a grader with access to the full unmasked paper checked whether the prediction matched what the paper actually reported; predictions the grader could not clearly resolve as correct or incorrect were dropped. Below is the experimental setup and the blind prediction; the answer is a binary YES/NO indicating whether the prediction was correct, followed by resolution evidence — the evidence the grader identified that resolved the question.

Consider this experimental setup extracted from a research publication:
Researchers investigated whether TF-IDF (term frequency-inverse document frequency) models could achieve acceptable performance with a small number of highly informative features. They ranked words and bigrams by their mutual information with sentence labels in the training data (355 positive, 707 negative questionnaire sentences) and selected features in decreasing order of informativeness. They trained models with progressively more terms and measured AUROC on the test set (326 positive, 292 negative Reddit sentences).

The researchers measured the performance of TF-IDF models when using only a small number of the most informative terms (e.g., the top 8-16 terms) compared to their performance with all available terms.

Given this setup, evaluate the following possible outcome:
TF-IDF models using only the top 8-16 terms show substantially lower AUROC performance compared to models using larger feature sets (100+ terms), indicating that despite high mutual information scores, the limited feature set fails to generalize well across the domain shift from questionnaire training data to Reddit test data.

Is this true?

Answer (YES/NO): YES